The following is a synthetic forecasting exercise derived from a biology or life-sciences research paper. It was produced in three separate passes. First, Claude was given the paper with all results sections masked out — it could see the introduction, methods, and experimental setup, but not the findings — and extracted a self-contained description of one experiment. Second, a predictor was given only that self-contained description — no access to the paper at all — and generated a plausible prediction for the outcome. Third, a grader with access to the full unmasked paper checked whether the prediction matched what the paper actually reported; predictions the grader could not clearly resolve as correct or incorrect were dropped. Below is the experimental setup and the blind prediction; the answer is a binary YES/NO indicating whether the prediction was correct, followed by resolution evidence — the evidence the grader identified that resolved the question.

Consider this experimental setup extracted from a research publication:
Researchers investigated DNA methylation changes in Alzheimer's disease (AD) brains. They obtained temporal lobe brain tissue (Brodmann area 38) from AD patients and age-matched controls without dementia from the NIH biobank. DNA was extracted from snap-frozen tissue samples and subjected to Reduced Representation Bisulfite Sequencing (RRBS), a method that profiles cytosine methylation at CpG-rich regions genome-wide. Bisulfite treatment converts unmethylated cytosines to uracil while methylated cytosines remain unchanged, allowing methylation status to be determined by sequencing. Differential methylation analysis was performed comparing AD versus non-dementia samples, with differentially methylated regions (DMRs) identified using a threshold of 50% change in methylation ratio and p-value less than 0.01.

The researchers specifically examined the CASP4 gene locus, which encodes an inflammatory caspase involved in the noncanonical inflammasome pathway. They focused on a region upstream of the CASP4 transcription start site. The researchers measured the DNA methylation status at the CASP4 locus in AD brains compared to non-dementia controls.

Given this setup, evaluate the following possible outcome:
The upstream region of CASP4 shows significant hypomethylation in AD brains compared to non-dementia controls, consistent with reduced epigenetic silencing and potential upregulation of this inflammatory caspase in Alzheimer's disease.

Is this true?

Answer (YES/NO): YES